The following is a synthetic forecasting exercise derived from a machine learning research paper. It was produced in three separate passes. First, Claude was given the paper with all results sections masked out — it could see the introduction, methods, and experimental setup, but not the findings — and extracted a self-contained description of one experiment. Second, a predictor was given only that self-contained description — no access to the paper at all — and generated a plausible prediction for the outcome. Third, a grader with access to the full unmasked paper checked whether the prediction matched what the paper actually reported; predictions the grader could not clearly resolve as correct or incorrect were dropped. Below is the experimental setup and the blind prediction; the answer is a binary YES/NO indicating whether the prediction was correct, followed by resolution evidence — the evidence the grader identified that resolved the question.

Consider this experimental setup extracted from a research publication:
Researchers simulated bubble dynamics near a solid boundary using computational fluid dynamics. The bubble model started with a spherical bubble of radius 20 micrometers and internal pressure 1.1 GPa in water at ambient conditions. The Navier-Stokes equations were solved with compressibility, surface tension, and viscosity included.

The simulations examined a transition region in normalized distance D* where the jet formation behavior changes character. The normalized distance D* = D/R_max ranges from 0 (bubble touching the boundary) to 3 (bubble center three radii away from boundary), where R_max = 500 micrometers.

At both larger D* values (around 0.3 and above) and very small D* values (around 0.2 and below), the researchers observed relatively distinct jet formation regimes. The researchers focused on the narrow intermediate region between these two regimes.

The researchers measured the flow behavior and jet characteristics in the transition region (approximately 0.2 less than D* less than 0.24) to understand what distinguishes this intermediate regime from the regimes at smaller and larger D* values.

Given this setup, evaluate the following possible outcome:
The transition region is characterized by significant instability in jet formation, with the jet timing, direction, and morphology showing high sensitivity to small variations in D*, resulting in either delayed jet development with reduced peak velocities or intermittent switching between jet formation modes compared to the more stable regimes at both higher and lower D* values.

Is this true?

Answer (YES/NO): NO